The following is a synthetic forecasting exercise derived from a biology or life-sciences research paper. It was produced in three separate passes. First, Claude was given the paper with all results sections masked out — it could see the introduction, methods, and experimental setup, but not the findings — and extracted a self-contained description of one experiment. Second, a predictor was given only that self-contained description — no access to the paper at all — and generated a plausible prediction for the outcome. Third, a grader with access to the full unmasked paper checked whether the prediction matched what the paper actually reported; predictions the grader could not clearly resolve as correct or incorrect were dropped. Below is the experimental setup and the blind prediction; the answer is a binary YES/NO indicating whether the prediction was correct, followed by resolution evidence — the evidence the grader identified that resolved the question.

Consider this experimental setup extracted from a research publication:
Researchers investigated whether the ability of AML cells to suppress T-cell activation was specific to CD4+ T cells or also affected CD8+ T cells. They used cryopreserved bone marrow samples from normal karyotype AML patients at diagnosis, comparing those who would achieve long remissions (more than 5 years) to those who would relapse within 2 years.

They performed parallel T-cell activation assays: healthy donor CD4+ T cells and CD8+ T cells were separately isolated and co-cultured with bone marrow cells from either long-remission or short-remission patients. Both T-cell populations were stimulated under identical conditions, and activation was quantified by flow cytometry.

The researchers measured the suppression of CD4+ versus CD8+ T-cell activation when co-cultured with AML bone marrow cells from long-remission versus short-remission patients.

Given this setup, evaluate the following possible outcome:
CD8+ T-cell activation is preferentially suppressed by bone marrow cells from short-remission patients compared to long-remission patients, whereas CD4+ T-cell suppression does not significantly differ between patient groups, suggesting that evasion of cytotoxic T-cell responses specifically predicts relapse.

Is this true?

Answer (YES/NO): NO